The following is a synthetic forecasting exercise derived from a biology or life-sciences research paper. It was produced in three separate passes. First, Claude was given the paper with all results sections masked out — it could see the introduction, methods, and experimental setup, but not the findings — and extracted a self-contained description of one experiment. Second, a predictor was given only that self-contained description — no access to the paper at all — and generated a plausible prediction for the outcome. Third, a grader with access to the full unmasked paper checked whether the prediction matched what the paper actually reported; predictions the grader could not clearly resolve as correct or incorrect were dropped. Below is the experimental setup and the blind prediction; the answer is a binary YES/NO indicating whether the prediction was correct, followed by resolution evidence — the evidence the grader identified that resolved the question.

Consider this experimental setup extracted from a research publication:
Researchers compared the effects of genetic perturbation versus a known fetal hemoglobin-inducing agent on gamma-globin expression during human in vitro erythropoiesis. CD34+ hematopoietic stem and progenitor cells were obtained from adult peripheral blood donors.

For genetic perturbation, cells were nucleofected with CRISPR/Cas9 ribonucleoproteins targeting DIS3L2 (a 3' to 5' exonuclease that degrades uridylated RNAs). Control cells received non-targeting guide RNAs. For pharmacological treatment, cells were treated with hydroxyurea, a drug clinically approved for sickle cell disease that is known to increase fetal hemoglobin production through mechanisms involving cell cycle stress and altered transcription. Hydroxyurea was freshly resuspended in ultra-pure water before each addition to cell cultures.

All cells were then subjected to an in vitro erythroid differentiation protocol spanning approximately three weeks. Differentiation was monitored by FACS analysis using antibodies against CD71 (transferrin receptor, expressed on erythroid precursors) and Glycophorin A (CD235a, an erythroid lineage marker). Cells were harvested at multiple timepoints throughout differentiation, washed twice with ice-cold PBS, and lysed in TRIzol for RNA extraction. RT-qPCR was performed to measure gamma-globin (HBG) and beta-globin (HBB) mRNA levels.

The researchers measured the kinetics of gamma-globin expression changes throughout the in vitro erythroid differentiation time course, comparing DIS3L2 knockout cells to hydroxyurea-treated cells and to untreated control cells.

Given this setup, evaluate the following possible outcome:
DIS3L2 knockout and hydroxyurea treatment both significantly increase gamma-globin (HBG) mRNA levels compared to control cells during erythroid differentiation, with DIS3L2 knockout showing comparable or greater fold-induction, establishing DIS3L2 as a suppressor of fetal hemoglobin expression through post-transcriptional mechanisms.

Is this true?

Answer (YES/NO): NO